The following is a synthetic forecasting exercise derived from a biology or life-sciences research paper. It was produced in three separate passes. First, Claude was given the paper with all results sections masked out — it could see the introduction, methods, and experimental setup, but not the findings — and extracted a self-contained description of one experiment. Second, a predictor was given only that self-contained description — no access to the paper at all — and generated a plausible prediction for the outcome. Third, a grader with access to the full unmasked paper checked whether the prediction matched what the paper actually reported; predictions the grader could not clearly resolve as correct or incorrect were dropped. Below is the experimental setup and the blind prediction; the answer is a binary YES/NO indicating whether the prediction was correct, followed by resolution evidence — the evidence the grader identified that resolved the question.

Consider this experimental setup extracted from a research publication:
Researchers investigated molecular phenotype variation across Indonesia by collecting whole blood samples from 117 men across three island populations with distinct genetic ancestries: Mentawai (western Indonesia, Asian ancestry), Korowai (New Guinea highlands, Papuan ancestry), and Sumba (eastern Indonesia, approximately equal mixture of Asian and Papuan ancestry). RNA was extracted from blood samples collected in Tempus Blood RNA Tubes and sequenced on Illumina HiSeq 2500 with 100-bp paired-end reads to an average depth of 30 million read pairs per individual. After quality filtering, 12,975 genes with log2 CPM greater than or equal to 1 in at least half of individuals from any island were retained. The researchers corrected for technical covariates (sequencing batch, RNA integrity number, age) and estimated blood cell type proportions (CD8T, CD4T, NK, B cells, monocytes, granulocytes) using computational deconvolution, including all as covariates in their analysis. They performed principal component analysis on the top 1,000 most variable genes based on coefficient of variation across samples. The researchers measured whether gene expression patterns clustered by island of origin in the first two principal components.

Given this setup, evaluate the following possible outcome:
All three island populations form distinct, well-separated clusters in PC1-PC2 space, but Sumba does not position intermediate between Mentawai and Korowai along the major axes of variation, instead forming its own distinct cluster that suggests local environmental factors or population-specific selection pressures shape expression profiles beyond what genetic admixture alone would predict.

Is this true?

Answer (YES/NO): NO